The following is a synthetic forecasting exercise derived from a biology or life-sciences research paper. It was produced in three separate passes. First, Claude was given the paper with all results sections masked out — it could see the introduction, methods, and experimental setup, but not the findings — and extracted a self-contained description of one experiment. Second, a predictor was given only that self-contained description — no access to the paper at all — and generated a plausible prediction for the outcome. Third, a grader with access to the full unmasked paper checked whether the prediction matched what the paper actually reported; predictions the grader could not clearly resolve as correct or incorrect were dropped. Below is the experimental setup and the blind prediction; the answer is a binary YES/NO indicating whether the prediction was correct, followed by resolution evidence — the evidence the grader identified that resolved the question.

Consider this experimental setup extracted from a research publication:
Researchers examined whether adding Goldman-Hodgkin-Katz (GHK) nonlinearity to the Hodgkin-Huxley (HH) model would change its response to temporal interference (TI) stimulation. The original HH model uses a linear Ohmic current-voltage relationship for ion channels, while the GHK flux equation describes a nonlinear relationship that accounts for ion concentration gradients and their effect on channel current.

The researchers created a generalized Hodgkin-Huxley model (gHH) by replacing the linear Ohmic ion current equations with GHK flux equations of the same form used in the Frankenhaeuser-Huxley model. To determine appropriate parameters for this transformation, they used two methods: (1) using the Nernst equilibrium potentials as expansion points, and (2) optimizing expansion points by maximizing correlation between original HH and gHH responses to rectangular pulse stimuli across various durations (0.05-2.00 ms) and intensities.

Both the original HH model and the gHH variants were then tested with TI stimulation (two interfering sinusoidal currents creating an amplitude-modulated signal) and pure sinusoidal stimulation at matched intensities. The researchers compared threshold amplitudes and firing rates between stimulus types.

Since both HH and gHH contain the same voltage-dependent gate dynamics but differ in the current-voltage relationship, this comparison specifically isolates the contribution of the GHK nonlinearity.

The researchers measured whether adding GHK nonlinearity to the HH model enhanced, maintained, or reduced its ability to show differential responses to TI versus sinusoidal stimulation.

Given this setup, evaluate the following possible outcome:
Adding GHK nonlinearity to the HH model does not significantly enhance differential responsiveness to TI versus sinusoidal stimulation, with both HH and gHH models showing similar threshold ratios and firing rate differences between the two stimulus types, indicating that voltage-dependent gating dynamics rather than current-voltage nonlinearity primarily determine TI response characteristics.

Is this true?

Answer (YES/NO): NO